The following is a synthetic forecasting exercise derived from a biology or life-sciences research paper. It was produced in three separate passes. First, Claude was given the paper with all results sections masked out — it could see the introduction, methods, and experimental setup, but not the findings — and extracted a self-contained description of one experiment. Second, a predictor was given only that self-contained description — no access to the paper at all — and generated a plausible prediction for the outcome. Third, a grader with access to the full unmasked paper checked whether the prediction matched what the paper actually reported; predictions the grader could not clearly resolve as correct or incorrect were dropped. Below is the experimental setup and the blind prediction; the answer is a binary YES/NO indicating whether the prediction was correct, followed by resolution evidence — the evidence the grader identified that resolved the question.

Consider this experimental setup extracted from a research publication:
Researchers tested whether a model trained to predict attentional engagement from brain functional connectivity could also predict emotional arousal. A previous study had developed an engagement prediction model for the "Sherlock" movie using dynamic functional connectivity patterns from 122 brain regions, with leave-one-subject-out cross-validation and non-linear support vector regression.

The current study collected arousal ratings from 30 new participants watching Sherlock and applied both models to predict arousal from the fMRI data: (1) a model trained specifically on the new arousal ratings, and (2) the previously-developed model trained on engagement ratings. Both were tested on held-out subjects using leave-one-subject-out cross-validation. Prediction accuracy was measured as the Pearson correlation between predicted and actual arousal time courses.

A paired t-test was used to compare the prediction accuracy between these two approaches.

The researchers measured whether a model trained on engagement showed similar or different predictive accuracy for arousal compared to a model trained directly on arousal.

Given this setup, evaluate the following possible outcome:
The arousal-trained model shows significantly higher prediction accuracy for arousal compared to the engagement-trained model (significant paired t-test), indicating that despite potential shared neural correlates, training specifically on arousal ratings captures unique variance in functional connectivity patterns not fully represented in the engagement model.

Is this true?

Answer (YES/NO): YES